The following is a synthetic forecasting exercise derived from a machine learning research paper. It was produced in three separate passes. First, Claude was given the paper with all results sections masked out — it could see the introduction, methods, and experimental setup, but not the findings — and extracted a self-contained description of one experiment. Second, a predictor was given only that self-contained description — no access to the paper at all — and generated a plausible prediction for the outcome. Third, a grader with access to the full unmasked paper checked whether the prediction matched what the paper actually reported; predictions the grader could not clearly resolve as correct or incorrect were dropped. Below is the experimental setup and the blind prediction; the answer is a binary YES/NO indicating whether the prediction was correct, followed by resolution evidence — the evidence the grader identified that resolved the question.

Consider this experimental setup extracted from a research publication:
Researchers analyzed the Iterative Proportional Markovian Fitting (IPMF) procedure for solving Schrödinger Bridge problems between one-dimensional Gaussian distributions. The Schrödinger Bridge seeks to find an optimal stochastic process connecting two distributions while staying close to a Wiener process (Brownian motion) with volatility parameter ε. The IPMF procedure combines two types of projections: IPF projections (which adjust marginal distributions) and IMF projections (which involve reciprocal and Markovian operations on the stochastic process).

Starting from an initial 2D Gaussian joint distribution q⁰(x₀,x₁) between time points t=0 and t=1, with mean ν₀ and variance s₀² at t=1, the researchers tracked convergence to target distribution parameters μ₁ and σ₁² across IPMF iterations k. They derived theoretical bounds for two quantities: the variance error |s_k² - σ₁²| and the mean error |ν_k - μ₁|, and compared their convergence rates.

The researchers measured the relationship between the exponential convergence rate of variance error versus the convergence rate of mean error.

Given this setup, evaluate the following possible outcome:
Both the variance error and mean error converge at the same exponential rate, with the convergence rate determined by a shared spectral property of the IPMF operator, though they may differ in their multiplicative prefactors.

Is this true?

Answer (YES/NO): NO